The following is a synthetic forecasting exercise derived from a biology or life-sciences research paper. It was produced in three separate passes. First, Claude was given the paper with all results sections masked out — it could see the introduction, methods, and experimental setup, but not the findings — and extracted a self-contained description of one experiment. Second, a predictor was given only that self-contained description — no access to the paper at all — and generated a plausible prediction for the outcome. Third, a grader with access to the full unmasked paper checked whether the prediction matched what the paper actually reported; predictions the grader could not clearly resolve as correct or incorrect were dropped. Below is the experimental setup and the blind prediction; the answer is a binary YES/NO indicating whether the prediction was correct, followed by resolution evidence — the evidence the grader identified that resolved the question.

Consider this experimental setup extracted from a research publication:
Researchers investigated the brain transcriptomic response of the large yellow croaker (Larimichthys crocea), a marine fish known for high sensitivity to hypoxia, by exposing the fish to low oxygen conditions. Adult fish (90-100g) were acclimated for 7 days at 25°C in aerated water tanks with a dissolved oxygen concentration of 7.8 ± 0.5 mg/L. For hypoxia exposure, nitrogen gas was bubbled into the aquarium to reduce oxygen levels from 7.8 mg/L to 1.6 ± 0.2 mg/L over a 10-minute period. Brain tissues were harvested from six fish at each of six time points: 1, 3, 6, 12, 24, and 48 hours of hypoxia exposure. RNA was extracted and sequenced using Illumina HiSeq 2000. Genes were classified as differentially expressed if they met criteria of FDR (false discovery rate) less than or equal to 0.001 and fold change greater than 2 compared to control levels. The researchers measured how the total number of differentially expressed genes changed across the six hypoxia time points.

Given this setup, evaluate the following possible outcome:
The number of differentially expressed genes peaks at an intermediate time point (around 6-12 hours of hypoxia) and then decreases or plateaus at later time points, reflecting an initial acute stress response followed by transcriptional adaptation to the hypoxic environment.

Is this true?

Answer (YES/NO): YES